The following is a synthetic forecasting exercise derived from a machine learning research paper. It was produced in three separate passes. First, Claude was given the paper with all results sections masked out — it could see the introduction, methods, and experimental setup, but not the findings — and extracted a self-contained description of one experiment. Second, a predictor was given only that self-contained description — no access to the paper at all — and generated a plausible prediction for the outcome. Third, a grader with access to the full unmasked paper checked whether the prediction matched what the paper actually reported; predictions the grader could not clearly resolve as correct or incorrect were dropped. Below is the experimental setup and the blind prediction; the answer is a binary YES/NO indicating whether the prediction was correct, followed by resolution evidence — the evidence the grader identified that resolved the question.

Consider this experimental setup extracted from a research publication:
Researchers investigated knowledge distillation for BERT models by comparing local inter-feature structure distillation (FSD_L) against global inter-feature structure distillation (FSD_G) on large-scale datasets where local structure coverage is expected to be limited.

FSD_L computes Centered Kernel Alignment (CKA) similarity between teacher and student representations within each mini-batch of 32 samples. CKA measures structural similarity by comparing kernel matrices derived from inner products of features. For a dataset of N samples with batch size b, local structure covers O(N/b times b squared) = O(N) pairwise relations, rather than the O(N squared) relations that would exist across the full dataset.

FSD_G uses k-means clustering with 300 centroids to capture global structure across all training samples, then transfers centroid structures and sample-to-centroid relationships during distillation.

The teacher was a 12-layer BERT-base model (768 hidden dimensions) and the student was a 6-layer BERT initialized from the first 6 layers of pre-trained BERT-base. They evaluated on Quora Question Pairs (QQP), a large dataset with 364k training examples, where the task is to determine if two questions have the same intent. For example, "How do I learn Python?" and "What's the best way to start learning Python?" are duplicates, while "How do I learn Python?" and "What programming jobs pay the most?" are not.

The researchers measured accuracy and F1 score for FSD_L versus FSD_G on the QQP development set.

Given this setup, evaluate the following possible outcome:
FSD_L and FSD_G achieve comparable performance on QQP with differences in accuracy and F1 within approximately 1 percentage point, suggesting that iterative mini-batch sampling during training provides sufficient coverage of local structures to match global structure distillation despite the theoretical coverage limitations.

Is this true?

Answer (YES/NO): YES